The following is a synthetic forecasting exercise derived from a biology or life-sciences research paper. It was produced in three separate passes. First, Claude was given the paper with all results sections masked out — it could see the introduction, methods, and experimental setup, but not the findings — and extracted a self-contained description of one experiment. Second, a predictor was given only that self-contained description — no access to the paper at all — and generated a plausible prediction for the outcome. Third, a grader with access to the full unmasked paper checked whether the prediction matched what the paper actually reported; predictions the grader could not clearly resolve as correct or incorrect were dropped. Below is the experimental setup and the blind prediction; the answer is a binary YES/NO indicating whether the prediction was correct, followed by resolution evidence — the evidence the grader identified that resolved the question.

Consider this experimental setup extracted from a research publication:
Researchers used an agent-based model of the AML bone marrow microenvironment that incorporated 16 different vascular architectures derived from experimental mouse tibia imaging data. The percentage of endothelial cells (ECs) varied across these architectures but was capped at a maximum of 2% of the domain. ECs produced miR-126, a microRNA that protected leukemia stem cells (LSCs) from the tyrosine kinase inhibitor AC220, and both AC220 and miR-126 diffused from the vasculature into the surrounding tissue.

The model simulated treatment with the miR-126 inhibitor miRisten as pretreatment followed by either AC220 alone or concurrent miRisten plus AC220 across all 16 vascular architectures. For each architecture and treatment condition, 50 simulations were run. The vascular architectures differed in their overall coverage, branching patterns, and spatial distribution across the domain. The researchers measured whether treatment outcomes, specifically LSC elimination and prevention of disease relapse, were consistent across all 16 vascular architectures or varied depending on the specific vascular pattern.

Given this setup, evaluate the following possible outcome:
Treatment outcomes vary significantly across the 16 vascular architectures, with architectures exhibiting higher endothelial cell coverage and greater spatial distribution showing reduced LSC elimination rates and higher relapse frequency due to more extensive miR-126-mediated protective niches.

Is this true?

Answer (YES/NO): NO